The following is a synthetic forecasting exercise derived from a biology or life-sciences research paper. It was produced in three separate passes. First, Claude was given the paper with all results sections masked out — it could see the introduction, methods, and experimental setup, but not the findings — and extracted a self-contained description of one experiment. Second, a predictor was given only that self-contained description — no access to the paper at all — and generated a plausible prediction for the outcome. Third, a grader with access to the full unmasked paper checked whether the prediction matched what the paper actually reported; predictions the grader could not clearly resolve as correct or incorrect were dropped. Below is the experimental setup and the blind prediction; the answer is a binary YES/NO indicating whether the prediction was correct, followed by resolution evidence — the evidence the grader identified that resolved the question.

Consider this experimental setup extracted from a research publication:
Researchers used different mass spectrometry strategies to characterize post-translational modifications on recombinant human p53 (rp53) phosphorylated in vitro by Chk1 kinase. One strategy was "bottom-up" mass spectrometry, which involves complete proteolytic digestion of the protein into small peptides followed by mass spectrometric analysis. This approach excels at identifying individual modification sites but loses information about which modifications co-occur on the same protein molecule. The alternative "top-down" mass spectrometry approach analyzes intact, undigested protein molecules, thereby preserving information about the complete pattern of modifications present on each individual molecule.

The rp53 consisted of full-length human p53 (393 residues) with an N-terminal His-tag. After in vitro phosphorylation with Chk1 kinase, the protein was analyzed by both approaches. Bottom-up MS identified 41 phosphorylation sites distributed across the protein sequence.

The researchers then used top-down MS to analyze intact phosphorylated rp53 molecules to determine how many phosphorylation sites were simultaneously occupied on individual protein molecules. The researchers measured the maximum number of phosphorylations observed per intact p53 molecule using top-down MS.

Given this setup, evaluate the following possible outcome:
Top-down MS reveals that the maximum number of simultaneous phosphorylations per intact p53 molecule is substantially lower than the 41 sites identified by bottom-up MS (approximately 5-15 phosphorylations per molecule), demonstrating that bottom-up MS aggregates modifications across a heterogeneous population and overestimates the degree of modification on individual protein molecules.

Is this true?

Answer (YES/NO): YES